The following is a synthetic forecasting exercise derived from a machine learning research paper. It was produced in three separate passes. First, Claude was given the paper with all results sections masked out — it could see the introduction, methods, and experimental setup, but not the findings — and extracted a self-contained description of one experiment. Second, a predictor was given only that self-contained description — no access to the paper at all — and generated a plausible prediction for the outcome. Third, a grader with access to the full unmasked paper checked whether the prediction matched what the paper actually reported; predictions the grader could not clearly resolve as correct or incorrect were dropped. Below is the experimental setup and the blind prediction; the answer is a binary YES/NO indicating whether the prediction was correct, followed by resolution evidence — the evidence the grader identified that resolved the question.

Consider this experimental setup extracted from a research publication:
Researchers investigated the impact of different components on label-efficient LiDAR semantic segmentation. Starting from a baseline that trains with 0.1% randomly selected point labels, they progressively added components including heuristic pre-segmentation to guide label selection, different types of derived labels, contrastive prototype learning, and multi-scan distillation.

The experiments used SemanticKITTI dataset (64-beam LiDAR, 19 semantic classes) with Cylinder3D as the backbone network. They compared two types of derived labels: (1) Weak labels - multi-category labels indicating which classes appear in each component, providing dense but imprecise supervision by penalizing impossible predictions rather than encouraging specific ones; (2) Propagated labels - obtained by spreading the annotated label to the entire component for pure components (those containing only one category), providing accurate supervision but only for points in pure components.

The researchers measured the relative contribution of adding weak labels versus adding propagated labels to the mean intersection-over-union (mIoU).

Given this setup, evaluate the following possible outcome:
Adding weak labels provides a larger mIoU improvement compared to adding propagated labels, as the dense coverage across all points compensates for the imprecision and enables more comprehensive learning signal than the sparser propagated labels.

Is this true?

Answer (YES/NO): NO